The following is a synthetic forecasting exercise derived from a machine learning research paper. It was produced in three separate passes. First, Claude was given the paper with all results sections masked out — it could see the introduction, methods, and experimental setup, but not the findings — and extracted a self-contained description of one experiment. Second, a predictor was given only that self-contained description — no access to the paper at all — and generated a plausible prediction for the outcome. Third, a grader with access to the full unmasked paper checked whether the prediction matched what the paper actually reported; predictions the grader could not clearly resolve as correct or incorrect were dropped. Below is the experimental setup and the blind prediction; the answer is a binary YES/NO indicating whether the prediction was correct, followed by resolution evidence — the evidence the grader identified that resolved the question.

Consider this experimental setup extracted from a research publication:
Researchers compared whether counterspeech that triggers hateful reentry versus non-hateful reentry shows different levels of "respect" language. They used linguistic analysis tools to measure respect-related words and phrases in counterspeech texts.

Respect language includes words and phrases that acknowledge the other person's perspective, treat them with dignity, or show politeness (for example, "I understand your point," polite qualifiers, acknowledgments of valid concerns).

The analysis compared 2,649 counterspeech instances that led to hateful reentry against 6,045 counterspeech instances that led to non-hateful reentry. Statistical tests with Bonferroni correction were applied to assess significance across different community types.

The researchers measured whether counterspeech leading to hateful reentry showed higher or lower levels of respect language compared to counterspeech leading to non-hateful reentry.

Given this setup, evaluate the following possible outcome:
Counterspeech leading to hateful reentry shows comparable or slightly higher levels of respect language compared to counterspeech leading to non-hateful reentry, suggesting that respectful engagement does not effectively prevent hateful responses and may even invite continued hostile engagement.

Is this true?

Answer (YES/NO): NO